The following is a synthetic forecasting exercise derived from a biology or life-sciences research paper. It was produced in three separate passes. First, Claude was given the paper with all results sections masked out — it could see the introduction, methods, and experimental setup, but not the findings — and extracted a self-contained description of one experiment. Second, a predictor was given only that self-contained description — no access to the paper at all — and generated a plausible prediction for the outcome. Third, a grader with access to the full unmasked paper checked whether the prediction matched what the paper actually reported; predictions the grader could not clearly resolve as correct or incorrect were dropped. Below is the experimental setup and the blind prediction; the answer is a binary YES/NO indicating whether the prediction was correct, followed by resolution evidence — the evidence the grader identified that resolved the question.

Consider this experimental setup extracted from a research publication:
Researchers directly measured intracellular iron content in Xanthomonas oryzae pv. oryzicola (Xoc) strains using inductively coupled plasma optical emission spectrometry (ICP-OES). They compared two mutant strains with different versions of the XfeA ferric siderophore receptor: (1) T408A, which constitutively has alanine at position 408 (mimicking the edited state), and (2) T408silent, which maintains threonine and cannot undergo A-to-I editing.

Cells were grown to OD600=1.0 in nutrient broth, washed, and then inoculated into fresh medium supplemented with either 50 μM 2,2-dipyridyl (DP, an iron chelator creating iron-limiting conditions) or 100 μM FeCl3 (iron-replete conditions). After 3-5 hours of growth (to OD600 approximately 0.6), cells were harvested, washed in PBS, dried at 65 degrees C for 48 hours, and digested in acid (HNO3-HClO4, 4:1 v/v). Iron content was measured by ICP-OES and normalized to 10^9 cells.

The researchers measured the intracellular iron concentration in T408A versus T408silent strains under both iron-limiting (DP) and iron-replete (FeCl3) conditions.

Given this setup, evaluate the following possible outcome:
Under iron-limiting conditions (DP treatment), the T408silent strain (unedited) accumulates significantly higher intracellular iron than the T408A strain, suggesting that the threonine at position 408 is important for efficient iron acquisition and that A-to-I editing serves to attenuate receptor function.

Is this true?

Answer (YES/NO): NO